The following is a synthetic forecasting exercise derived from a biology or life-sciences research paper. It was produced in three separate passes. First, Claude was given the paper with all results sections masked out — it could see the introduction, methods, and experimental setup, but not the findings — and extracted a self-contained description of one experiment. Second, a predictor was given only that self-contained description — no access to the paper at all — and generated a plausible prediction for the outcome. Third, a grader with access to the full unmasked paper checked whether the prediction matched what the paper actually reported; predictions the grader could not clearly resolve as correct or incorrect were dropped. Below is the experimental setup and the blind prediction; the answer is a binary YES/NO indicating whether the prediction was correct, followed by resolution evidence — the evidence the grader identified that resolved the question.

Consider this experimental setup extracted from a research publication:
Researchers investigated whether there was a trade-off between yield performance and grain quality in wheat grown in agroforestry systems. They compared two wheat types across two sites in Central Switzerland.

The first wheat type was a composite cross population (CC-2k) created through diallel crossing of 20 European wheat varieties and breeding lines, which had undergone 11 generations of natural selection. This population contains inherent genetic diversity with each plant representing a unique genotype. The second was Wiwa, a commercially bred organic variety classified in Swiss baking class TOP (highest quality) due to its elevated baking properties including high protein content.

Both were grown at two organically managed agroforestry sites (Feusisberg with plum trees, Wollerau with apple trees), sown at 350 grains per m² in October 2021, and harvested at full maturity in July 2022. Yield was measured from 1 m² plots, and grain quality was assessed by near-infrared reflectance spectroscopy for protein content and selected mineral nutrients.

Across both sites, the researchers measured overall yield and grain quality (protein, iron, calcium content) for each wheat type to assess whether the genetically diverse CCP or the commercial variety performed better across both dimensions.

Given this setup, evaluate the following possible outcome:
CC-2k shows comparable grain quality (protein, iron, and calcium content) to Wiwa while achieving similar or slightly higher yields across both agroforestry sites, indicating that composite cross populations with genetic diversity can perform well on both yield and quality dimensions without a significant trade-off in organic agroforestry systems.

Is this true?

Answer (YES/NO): NO